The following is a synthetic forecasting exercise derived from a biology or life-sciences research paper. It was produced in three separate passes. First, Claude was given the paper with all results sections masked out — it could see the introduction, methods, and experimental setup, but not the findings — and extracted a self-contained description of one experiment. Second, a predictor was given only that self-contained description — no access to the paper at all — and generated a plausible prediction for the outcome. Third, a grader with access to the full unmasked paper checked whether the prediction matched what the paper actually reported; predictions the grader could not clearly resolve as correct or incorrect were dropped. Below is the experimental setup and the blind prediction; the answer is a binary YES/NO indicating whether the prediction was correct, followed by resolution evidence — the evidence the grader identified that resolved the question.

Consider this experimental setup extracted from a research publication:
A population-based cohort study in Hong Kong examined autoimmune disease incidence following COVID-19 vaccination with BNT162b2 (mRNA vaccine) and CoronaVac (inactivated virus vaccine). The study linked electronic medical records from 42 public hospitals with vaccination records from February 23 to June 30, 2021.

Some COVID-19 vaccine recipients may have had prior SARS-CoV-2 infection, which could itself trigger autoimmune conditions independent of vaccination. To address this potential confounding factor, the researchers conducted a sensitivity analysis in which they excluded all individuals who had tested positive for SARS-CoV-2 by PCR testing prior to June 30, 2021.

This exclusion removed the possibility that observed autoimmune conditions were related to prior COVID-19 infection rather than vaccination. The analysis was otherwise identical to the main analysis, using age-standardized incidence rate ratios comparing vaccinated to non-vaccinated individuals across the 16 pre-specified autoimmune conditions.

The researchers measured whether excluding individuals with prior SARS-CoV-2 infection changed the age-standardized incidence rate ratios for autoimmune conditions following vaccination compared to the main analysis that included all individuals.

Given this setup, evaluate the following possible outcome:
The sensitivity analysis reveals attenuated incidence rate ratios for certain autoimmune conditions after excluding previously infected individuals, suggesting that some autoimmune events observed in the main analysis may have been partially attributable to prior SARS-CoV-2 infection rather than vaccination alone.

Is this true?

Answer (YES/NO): NO